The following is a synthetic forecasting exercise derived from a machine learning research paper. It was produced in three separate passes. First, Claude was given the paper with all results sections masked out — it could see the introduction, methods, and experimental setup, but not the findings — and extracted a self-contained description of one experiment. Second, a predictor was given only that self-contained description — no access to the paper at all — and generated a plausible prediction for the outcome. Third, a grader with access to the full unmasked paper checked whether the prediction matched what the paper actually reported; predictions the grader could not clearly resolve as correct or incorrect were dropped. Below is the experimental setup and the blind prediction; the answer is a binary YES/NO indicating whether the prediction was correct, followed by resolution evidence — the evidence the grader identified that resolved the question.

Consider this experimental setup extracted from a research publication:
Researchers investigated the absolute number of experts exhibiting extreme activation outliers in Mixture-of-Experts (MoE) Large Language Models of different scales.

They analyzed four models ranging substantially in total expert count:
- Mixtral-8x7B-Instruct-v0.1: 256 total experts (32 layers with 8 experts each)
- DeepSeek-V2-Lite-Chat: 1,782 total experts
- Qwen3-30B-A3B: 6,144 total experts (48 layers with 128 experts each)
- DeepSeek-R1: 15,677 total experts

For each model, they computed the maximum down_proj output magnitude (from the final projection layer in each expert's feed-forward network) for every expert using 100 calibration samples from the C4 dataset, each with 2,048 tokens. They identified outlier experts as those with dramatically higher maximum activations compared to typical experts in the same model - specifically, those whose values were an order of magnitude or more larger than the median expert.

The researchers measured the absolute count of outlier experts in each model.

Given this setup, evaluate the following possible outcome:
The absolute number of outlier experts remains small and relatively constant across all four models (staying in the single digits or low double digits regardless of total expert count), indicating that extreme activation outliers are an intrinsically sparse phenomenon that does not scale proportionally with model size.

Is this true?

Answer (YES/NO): YES